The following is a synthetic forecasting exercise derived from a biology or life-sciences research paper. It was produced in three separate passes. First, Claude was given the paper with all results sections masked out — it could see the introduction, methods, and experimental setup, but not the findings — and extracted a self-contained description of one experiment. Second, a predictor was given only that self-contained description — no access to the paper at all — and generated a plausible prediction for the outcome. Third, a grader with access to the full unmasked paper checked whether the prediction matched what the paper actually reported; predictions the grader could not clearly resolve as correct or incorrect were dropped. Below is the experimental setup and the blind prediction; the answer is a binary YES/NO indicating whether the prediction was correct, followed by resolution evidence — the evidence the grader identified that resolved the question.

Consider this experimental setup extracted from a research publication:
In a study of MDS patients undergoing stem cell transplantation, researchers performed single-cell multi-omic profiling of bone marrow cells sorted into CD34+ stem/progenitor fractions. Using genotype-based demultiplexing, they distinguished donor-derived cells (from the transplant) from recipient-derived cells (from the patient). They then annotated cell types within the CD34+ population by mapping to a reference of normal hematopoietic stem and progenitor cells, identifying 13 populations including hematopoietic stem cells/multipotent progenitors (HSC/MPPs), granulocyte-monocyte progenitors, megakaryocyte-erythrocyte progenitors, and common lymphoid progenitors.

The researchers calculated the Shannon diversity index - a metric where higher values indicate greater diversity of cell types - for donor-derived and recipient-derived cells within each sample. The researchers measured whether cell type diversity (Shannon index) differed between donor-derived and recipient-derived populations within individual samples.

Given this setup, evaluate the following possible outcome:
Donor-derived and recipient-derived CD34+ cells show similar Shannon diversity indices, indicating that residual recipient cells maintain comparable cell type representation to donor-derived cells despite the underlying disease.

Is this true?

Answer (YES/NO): NO